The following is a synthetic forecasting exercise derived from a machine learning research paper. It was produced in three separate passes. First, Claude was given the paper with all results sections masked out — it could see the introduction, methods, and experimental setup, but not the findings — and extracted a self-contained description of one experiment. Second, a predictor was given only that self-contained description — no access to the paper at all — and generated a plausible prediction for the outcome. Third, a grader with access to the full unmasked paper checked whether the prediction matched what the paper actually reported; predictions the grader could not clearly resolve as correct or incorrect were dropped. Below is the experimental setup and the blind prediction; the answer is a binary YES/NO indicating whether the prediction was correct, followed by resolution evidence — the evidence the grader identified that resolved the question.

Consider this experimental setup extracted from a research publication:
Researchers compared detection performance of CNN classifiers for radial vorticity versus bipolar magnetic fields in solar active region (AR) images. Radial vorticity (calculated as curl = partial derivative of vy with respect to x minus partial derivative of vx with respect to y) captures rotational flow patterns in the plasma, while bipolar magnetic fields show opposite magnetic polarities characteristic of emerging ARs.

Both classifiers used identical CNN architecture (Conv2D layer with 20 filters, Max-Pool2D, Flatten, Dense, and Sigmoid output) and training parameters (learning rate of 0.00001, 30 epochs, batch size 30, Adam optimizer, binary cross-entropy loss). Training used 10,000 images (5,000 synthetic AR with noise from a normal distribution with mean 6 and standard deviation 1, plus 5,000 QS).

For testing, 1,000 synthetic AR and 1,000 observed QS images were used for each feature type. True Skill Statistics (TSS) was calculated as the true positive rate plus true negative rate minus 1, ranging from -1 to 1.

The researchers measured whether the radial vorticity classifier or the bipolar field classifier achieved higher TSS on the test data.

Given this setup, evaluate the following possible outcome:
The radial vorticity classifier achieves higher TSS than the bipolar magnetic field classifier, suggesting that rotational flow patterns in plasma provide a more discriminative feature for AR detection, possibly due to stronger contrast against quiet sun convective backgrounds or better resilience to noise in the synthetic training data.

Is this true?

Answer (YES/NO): YES